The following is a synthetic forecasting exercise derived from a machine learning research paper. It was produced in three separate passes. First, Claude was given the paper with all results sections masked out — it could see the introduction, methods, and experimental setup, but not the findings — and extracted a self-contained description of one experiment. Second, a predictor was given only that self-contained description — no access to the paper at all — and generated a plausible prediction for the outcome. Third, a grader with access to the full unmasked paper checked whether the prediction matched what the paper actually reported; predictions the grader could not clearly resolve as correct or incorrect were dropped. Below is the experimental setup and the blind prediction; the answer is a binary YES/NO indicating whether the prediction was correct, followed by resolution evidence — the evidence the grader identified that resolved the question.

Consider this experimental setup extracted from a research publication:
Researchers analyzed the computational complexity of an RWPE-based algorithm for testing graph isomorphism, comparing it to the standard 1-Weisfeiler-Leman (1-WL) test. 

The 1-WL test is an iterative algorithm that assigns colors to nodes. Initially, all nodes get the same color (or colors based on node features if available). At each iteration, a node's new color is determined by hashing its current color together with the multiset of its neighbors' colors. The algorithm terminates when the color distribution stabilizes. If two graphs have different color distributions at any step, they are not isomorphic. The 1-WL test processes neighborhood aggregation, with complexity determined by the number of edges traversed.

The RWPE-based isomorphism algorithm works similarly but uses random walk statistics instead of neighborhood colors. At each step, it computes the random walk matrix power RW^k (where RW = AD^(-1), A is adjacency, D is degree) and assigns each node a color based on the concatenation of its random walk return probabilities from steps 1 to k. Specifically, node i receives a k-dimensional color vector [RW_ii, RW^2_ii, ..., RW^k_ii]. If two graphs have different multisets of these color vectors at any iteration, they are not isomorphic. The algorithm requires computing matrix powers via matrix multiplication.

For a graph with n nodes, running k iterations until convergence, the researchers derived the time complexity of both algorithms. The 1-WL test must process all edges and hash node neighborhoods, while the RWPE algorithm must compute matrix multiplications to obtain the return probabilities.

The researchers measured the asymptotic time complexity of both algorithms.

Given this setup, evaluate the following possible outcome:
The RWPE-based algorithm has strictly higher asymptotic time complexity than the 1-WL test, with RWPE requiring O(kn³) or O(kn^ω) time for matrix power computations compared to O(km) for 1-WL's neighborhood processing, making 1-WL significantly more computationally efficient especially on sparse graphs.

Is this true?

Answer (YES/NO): NO